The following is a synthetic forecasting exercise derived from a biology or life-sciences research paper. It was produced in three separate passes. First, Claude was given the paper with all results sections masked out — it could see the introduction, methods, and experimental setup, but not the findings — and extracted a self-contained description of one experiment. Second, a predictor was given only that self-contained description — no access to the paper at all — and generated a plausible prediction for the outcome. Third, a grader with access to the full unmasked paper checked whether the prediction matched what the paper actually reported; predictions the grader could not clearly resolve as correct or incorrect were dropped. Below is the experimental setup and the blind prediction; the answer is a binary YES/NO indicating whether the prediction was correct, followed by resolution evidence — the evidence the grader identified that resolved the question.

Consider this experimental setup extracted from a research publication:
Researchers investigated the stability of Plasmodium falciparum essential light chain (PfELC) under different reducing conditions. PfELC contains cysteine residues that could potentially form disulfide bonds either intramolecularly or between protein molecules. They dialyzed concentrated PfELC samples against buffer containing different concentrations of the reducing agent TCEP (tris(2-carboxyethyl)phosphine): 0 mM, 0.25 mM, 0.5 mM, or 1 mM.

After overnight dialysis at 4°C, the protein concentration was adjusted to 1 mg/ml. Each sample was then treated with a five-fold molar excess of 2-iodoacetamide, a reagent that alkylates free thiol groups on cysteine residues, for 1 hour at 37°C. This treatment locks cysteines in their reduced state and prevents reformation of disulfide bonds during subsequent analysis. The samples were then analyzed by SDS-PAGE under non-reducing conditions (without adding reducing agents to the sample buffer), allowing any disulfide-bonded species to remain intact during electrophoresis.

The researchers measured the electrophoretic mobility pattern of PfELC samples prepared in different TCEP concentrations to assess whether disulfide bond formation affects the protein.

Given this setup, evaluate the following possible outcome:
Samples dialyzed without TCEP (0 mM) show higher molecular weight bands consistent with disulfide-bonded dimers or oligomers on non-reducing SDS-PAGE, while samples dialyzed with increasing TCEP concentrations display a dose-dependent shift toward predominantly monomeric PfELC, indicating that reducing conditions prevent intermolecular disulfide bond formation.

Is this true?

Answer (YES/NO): NO